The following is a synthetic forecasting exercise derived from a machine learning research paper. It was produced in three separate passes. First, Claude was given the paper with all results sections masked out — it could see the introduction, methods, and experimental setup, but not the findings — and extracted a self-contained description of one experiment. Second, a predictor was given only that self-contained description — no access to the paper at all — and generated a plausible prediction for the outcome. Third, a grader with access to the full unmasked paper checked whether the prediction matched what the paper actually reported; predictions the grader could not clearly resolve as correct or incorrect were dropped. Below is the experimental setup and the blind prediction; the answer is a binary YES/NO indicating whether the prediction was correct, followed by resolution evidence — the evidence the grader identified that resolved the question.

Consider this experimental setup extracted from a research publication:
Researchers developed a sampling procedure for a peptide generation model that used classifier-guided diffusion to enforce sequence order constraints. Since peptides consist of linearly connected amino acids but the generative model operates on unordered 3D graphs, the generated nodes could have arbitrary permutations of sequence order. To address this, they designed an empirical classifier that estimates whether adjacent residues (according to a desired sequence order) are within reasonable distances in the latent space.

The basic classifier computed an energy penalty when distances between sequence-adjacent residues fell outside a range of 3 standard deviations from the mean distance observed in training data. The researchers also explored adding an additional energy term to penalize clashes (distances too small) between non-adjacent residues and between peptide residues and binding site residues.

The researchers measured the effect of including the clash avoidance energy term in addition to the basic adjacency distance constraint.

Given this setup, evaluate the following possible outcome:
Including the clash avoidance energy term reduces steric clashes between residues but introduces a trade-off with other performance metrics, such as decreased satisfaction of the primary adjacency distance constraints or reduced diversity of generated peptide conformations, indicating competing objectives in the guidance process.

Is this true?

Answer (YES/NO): NO